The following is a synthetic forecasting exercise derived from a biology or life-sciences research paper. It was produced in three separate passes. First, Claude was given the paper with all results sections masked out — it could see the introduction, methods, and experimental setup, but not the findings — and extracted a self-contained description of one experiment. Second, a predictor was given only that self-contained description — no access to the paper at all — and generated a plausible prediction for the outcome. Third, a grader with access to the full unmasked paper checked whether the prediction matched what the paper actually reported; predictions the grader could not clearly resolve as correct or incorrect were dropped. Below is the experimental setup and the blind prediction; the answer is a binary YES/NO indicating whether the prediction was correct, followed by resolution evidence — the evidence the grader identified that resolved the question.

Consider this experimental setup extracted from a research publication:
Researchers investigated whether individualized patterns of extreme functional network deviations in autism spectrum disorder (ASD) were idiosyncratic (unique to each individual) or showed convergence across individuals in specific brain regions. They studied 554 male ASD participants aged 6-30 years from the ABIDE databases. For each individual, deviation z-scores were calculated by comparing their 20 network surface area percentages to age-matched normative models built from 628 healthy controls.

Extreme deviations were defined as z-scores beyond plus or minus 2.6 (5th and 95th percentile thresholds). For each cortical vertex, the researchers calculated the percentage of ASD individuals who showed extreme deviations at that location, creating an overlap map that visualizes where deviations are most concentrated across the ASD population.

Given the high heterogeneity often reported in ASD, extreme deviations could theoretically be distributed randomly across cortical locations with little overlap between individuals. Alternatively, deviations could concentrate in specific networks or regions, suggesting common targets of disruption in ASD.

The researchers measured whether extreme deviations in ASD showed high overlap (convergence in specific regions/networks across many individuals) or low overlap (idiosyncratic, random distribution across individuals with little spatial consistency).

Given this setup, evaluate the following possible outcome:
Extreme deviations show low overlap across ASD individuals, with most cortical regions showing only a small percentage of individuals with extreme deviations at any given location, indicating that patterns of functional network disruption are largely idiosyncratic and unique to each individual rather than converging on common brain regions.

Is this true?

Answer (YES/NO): NO